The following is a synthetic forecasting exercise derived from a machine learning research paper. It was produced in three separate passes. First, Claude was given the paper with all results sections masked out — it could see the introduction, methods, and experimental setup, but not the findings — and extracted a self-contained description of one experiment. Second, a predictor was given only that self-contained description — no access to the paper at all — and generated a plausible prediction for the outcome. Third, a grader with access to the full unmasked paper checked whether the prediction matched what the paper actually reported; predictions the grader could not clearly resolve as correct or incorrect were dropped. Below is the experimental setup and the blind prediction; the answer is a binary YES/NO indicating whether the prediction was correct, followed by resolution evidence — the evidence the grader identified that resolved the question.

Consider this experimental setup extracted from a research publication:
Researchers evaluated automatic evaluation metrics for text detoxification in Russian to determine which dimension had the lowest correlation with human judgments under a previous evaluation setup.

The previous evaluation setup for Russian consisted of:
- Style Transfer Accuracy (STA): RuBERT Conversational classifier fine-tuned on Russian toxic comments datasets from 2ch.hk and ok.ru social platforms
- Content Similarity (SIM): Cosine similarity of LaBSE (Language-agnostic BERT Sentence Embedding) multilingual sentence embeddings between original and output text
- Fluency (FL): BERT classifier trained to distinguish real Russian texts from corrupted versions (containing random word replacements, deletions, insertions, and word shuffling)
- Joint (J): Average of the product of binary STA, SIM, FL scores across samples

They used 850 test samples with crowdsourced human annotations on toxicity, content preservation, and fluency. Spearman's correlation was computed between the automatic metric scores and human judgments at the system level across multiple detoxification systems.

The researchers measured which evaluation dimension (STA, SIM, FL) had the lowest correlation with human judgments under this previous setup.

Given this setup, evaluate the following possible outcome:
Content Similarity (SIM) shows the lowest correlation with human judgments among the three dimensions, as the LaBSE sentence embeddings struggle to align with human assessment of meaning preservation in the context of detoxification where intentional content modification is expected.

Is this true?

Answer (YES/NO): NO